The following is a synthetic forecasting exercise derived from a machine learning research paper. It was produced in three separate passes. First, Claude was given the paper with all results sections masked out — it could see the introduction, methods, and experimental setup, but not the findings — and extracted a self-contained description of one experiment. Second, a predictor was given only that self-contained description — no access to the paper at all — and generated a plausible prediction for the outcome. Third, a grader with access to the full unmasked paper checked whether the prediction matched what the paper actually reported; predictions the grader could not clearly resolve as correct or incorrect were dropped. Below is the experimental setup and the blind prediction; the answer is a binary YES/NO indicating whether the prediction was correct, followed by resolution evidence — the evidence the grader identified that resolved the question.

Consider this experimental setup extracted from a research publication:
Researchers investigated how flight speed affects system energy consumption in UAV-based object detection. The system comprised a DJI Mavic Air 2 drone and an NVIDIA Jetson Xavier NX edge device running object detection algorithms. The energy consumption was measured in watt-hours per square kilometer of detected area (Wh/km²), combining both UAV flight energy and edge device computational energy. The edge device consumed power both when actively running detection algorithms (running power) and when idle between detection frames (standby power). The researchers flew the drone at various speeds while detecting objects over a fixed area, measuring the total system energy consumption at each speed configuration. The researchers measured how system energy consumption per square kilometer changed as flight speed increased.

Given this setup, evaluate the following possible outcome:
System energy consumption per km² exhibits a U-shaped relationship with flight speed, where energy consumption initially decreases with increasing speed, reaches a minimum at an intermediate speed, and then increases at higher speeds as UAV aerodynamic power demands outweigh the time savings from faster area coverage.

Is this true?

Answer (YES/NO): NO